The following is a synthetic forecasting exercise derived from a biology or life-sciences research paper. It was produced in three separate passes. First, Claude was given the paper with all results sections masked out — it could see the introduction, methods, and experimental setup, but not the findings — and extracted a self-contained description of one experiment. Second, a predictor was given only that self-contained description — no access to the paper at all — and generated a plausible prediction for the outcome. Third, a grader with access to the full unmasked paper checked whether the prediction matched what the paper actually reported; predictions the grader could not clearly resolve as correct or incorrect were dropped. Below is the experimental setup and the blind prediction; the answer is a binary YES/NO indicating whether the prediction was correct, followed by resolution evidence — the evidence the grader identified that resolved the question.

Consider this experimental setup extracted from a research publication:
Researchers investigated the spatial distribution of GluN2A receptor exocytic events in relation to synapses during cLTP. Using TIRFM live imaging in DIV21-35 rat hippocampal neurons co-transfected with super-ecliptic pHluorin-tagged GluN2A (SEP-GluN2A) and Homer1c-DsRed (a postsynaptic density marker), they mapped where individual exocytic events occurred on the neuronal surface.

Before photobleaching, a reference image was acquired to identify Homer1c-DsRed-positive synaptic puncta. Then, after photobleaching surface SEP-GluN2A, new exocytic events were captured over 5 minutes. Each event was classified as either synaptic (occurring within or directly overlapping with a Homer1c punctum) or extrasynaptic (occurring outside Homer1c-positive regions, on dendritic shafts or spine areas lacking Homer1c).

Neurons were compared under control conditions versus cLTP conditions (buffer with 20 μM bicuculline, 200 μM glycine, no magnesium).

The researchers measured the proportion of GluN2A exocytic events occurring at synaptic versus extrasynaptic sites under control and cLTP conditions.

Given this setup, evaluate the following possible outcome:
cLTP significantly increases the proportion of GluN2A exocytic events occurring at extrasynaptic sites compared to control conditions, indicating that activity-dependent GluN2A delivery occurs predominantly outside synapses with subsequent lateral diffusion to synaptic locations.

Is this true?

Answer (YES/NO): YES